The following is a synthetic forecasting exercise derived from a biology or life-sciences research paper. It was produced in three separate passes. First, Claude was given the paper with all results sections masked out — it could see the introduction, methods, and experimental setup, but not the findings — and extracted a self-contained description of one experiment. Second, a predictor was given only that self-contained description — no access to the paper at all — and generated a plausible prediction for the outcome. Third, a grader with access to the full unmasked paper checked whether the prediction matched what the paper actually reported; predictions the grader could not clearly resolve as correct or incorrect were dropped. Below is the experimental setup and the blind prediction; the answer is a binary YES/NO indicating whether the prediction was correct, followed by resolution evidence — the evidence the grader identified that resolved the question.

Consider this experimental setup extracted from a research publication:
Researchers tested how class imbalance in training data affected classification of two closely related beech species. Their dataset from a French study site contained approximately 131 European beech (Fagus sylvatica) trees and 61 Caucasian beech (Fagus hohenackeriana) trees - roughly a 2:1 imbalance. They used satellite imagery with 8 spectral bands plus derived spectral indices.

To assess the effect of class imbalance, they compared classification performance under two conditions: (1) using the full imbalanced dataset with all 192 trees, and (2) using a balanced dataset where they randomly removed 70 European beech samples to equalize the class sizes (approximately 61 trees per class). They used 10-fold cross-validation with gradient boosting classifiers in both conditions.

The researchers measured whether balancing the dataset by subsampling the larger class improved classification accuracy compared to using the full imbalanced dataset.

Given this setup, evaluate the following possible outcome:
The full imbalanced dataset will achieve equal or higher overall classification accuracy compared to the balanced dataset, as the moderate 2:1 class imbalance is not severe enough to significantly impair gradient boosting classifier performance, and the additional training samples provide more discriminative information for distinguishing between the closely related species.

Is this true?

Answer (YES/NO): YES